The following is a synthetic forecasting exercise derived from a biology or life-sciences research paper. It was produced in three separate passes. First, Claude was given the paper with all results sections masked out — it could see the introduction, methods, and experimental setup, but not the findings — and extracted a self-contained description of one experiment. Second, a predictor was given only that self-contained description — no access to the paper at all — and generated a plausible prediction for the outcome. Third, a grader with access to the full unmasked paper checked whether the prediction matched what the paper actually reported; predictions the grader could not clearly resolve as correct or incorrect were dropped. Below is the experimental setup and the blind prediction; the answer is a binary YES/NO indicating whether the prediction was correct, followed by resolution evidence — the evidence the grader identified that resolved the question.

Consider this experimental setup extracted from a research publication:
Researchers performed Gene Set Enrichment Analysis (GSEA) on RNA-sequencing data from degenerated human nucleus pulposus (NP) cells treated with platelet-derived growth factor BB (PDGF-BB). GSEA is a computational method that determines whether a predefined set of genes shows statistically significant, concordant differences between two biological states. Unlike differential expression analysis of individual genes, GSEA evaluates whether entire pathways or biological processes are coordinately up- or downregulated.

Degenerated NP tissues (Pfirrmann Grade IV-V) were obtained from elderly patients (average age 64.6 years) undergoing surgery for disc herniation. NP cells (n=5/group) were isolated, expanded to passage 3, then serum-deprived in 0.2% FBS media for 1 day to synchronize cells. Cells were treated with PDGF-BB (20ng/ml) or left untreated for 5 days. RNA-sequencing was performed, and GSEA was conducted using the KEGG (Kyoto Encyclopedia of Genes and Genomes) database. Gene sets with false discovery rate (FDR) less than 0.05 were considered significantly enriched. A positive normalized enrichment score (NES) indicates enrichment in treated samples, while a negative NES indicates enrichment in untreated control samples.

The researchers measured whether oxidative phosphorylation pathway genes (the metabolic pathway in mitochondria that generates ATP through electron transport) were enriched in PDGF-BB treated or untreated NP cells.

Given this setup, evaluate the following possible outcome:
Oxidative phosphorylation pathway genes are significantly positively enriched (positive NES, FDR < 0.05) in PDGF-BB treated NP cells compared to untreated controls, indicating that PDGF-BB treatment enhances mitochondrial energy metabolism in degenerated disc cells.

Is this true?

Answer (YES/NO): NO